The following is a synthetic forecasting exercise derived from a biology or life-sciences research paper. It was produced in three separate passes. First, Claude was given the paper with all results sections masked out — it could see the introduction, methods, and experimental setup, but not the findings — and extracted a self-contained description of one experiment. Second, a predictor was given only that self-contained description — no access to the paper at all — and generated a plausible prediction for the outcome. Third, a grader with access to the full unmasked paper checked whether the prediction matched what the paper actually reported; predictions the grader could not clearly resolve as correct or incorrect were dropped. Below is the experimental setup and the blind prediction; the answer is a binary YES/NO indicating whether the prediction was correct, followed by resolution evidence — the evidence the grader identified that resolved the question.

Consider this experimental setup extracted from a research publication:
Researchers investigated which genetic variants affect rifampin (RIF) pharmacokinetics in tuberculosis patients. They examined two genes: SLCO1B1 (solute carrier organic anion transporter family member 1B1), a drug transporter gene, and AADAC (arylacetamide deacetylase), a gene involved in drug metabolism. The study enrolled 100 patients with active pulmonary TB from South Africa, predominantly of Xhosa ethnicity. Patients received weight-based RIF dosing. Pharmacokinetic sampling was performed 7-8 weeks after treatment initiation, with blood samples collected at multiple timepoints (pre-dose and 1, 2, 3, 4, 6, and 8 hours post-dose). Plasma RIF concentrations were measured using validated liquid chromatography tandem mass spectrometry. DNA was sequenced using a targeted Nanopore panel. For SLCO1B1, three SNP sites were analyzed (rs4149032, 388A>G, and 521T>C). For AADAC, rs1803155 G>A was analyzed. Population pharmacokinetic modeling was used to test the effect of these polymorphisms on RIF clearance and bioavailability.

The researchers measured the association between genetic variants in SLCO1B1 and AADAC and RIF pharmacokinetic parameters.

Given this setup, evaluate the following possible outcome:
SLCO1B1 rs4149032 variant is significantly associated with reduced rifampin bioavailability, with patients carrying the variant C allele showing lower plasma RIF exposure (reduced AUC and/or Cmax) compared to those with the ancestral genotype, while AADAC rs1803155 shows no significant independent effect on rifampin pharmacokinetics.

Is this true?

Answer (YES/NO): NO